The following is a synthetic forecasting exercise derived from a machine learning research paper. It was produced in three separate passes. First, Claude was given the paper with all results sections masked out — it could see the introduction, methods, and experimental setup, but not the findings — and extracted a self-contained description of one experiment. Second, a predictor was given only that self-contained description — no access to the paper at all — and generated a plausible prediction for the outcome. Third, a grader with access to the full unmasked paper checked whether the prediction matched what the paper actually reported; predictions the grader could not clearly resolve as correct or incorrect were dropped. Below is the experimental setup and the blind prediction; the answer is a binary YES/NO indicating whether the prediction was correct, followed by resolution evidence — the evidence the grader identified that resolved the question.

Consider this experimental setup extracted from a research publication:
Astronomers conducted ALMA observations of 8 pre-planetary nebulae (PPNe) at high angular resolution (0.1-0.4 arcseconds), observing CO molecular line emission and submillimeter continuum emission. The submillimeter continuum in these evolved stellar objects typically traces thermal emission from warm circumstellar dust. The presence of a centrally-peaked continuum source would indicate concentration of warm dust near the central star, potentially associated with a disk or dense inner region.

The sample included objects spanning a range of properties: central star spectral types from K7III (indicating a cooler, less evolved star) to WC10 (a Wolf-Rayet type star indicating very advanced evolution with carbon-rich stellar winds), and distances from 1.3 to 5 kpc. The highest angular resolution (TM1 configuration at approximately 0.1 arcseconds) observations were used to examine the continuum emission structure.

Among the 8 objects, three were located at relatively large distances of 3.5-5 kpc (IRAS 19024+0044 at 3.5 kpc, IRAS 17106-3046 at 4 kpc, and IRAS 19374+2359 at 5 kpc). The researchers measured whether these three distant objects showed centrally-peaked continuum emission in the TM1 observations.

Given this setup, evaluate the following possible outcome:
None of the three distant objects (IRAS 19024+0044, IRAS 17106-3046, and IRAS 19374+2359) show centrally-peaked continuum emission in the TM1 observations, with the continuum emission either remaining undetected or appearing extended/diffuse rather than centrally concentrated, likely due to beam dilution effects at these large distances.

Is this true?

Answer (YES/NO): NO